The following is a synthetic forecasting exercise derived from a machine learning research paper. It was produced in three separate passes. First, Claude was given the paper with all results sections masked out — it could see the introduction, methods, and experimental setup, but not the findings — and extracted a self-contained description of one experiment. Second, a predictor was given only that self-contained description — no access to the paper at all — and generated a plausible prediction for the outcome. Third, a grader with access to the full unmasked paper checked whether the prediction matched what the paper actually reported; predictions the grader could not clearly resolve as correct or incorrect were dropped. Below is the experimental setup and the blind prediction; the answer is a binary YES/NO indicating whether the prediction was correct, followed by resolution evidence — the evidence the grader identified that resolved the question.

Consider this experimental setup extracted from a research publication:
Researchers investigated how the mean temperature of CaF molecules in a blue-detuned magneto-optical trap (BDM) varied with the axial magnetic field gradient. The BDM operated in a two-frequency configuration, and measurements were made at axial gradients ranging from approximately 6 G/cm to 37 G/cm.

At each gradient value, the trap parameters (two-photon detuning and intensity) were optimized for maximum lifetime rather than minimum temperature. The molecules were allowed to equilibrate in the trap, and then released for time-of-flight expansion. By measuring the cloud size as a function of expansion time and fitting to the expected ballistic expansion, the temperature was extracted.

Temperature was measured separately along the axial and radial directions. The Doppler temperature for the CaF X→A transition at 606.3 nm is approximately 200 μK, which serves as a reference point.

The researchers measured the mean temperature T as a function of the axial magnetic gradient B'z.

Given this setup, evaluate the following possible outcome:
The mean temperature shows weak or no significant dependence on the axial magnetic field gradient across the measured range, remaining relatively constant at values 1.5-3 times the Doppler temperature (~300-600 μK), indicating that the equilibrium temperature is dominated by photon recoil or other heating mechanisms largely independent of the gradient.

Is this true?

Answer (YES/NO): NO